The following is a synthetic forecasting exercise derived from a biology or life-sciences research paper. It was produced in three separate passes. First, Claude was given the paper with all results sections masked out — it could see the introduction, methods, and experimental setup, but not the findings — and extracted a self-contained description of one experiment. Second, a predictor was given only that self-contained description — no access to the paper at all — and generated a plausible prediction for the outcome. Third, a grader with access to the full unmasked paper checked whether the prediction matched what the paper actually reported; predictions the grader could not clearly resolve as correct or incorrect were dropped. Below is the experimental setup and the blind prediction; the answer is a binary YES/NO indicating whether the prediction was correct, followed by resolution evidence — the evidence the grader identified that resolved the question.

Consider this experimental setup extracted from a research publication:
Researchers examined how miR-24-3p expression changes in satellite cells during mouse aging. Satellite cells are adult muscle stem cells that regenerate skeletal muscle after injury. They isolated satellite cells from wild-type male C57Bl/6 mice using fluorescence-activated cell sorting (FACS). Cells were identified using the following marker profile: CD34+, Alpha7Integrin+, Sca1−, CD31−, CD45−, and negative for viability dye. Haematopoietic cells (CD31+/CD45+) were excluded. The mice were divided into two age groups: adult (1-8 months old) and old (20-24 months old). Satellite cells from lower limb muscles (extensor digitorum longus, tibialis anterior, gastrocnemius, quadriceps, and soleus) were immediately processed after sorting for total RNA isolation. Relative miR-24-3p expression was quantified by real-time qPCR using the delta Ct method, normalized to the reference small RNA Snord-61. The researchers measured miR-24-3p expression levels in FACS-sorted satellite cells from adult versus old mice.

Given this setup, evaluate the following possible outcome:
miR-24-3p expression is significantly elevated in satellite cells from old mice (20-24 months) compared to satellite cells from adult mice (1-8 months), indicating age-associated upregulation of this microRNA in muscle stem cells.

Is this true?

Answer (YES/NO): NO